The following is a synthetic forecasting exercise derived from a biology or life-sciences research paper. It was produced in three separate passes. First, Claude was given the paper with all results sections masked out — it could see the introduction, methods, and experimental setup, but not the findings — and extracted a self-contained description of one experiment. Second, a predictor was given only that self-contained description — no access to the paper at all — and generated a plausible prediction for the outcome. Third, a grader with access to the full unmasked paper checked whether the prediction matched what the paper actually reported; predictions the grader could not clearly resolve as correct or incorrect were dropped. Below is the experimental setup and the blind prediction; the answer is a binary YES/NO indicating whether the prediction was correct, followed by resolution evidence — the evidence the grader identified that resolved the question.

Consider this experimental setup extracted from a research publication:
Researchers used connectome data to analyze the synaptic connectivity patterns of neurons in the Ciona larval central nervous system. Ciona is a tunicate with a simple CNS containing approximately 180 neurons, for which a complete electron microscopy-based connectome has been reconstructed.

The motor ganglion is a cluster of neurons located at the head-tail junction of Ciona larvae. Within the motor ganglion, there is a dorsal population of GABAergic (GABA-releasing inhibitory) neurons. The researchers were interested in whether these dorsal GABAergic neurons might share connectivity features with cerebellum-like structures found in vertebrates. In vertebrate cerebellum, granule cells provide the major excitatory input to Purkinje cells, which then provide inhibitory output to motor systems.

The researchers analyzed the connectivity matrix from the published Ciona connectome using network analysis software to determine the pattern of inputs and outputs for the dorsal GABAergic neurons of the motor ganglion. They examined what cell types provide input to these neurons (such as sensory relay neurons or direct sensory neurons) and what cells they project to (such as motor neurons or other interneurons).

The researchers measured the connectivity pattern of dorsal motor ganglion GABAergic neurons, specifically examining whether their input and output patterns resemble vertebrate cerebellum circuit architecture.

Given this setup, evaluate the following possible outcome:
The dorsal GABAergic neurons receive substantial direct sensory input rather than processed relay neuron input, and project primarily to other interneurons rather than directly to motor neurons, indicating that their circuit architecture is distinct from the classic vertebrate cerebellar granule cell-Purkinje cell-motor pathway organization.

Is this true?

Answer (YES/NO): NO